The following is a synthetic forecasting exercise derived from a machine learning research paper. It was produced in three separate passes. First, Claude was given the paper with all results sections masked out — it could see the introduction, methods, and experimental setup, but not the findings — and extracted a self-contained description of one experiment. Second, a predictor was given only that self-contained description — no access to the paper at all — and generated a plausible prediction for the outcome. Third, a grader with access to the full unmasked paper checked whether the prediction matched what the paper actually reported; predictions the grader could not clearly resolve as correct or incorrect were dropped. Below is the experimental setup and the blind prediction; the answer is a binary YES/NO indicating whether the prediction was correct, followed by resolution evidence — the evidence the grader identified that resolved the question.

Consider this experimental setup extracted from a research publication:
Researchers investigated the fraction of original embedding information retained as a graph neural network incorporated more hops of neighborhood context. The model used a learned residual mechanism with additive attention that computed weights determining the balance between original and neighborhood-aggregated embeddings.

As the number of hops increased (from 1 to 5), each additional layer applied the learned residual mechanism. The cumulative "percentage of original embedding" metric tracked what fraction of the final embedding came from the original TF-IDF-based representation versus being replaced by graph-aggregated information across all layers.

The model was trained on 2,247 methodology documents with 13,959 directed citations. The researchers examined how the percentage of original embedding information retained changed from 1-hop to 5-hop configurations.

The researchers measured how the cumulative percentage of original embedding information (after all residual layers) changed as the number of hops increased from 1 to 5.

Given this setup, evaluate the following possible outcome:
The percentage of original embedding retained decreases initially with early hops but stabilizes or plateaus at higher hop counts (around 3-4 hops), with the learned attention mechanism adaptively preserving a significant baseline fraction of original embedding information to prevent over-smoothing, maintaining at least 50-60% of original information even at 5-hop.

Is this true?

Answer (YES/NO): NO